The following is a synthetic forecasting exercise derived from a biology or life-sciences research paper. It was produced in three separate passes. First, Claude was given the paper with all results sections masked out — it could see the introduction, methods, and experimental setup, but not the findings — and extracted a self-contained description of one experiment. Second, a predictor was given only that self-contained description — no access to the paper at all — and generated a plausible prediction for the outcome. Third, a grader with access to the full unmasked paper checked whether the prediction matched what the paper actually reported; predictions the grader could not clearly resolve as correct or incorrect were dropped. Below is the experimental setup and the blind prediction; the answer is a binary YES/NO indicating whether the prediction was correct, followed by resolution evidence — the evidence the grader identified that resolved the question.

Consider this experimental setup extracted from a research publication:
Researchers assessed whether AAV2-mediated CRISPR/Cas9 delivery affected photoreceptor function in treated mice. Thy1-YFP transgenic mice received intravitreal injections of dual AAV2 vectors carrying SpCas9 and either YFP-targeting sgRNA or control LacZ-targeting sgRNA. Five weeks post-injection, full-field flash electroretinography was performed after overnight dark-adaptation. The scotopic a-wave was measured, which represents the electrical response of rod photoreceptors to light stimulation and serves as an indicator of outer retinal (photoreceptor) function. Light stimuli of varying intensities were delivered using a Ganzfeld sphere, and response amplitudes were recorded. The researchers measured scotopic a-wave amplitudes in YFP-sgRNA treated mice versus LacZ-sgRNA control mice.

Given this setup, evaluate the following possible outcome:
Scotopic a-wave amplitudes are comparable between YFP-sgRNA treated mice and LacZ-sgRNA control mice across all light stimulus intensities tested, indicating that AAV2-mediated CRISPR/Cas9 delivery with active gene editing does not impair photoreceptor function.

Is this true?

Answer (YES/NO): YES